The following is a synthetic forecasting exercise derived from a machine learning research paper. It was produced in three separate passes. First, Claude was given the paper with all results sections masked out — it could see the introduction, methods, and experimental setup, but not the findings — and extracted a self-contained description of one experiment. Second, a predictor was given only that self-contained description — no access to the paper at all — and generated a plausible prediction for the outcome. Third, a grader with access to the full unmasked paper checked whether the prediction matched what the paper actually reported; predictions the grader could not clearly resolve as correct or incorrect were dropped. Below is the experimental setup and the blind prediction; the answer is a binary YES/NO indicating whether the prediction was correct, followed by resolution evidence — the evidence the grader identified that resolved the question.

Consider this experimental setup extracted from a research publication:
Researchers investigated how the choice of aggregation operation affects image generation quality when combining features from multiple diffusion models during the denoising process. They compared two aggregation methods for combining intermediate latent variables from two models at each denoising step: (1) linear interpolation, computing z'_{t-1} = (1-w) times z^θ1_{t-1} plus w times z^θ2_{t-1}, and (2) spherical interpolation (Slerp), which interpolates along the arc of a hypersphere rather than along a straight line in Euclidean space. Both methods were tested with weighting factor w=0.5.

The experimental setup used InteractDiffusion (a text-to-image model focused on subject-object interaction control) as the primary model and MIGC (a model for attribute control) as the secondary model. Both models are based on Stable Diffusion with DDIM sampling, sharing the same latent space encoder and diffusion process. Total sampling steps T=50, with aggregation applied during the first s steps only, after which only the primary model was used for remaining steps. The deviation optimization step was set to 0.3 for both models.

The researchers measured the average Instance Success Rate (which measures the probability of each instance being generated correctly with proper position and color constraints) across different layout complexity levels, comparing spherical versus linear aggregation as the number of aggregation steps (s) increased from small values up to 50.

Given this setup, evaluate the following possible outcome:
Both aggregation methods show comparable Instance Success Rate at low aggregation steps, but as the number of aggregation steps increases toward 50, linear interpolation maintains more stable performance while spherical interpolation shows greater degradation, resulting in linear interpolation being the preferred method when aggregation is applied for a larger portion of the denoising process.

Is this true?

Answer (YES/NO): NO